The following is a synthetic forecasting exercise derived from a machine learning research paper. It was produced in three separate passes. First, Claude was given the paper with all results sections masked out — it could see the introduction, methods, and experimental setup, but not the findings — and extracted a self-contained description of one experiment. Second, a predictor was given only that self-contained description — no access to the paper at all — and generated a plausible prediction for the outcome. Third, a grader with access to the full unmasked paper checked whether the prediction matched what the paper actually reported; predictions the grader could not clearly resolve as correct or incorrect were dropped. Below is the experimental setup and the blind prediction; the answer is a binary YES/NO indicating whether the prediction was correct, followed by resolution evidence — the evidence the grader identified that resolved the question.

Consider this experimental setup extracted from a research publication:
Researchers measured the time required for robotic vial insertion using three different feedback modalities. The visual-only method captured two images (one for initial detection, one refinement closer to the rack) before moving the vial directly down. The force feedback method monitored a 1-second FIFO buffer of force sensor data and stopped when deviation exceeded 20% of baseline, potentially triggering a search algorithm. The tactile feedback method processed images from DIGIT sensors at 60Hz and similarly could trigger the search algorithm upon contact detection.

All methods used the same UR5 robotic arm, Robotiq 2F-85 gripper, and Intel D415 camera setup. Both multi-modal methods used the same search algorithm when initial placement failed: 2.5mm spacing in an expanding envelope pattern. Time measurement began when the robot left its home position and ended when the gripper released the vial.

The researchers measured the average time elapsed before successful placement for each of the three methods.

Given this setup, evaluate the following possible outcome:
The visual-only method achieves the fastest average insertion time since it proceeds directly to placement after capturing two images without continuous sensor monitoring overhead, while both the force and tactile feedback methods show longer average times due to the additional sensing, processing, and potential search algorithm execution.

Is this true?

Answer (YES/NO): NO